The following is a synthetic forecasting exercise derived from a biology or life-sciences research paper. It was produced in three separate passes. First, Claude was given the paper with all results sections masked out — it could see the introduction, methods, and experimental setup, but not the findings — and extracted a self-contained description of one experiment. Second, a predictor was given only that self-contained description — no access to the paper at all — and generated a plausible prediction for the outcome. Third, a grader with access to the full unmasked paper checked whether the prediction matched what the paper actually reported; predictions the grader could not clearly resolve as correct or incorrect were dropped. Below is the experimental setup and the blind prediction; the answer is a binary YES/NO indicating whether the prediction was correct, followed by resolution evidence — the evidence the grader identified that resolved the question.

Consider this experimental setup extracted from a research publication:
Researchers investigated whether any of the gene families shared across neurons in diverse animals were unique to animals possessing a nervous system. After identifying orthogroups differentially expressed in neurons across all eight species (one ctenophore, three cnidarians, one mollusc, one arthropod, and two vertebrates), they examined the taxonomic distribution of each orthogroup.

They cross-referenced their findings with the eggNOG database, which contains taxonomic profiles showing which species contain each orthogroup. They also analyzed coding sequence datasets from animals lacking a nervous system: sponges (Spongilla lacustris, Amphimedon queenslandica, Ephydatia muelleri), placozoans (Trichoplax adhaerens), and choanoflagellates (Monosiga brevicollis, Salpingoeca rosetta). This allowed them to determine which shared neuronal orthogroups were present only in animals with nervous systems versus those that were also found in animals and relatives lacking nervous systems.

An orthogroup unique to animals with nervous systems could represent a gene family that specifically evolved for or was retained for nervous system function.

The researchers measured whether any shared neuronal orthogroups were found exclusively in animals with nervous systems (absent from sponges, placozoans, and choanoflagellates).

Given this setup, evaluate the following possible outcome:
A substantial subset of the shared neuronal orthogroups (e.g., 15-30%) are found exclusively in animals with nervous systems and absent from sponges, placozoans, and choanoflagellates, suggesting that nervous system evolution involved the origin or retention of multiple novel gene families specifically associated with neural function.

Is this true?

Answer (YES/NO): NO